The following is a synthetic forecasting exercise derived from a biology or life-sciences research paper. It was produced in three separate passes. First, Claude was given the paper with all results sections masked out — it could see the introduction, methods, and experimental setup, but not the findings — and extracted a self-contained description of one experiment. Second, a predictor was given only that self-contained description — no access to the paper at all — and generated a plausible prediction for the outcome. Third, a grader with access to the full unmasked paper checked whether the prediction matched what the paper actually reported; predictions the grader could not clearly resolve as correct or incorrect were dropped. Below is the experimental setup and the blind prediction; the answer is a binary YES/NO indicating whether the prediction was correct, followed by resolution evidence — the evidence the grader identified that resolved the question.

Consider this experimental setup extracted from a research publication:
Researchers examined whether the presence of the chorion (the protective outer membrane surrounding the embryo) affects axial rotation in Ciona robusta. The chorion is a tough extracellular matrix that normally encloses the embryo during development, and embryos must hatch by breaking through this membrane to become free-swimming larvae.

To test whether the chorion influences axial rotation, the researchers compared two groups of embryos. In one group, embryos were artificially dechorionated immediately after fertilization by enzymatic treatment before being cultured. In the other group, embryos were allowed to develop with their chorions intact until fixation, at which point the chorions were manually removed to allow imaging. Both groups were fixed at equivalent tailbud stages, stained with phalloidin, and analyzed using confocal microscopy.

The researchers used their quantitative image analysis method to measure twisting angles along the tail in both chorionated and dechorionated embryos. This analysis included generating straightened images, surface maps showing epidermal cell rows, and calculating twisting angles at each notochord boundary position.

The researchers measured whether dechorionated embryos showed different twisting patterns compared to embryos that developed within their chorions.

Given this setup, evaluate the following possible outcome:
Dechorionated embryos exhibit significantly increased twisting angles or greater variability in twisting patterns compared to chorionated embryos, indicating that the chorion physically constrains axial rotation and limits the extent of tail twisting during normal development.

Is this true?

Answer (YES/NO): NO